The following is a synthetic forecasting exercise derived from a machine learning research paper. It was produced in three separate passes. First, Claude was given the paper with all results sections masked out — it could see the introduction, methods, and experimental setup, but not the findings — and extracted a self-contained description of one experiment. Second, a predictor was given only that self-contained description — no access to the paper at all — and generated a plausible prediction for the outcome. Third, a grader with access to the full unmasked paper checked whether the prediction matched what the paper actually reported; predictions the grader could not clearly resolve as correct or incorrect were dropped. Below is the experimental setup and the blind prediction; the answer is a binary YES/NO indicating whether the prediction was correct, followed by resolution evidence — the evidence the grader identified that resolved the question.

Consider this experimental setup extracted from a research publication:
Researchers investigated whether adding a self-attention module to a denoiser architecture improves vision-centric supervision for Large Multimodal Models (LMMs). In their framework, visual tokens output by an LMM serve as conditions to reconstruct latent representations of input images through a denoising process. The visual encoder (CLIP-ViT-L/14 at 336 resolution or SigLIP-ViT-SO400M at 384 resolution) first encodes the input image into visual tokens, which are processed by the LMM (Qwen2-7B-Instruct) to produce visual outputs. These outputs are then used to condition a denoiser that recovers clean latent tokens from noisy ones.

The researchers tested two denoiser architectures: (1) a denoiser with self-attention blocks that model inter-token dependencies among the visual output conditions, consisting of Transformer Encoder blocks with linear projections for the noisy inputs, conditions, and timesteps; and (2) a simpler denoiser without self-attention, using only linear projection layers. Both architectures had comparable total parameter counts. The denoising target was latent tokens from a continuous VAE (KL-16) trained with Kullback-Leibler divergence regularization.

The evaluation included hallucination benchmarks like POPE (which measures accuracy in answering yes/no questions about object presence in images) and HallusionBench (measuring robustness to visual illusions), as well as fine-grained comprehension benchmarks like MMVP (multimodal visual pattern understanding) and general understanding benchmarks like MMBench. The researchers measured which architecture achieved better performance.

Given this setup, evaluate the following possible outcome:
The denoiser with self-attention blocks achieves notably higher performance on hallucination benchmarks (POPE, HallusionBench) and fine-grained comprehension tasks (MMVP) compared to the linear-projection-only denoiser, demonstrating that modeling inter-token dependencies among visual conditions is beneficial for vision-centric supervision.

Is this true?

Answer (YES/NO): YES